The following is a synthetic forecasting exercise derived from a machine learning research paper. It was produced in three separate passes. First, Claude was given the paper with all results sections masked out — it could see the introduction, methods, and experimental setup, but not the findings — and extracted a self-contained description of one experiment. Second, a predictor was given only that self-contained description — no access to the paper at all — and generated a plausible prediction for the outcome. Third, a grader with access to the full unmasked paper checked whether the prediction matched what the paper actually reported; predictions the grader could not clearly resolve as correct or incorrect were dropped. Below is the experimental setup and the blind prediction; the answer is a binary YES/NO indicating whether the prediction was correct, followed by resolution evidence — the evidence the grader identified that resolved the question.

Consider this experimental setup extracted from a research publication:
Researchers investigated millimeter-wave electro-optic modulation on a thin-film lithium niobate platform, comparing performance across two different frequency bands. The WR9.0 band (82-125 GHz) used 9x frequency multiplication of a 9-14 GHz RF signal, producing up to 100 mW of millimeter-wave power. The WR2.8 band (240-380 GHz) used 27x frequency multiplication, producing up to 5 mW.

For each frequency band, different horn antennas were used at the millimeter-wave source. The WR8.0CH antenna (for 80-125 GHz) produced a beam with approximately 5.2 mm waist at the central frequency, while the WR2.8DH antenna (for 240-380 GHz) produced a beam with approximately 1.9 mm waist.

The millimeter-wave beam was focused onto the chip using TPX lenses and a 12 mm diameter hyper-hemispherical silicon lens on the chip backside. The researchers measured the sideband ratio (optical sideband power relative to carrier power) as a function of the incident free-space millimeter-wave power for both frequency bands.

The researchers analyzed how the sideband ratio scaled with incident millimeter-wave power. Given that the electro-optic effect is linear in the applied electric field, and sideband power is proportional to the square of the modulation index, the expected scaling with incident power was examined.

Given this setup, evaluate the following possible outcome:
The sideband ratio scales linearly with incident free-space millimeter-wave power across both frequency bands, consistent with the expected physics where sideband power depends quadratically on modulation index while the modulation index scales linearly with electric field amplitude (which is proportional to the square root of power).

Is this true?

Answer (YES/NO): YES